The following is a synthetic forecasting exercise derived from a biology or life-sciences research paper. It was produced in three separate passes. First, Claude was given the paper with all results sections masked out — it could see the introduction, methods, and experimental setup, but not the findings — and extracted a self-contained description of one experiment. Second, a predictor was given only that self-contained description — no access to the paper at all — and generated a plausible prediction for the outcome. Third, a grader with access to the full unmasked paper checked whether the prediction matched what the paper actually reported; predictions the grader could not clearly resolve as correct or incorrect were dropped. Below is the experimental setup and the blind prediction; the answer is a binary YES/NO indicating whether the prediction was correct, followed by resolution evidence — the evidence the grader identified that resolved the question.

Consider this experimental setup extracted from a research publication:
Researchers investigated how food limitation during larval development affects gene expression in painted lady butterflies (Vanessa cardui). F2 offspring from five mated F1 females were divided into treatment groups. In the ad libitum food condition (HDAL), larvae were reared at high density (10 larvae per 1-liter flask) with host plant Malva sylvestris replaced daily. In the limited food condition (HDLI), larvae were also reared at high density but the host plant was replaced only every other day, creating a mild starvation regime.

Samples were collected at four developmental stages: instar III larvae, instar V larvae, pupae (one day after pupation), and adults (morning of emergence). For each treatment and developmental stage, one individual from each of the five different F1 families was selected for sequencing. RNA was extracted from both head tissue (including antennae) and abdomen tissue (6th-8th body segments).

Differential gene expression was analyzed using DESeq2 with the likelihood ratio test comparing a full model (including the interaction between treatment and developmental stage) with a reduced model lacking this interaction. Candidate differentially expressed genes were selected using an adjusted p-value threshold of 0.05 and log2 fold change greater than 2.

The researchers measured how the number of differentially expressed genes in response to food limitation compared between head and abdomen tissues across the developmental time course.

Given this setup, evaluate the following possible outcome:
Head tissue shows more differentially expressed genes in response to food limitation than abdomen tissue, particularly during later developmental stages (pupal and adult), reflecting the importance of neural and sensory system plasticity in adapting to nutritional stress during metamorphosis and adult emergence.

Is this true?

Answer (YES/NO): NO